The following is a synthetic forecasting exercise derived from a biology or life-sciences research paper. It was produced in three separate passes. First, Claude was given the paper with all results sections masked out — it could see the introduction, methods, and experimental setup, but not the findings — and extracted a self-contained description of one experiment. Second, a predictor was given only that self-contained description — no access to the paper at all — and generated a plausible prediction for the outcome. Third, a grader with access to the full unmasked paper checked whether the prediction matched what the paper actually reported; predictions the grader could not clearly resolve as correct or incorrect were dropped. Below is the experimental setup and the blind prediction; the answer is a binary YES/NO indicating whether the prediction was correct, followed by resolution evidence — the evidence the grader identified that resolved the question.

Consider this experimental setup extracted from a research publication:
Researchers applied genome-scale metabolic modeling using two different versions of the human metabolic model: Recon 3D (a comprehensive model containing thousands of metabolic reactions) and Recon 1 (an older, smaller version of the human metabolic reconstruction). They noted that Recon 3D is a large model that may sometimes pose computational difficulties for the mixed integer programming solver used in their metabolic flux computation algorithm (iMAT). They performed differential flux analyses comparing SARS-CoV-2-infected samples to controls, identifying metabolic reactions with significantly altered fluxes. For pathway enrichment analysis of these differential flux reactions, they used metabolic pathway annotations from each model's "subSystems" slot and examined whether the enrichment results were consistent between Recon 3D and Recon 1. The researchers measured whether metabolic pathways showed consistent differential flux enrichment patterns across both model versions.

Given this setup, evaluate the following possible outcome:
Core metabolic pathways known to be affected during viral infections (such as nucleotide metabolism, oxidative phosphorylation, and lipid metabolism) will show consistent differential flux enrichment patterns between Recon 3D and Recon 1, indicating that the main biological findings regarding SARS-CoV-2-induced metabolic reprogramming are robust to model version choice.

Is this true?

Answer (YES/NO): YES